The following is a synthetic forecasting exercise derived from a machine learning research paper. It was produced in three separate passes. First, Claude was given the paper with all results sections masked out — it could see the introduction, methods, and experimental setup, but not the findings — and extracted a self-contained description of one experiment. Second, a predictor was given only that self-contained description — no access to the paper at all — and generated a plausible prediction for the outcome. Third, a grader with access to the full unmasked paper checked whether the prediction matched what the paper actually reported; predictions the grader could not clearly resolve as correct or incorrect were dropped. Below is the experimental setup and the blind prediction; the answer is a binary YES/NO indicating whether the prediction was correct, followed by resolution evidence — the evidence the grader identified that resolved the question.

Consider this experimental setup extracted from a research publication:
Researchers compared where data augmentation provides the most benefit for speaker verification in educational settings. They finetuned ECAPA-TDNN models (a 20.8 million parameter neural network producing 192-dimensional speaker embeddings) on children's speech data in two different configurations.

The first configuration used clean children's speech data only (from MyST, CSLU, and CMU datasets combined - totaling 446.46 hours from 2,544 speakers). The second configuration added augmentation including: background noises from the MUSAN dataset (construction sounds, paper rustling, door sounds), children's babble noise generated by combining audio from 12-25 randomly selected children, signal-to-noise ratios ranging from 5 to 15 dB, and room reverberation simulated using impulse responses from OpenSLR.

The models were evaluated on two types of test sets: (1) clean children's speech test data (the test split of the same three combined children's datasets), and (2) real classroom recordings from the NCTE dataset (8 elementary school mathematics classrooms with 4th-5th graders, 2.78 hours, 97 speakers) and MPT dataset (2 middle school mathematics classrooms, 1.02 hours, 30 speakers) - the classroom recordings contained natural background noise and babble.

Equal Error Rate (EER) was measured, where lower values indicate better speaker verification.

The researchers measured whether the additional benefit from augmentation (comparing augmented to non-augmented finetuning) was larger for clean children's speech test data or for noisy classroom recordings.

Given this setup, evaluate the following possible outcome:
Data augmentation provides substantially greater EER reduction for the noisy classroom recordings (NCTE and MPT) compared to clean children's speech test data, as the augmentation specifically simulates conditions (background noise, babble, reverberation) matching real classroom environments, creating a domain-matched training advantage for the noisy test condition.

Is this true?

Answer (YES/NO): NO